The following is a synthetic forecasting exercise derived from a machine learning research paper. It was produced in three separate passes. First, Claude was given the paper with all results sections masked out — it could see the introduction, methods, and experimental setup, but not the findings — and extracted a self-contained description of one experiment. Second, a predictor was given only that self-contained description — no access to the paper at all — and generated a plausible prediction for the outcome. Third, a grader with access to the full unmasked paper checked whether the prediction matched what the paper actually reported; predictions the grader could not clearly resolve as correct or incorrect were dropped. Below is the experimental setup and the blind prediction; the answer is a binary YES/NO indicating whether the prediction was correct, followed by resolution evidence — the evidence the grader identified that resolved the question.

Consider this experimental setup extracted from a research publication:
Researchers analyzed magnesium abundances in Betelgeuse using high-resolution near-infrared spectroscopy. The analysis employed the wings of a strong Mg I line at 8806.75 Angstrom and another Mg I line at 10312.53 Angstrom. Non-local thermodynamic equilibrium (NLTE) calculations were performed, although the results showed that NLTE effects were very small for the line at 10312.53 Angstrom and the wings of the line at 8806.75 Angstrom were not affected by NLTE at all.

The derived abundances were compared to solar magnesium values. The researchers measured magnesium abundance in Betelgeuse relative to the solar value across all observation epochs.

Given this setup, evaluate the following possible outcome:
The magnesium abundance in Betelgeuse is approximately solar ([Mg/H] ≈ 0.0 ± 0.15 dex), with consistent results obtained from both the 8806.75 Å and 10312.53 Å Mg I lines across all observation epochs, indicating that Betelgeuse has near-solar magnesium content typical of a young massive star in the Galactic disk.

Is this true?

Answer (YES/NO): NO